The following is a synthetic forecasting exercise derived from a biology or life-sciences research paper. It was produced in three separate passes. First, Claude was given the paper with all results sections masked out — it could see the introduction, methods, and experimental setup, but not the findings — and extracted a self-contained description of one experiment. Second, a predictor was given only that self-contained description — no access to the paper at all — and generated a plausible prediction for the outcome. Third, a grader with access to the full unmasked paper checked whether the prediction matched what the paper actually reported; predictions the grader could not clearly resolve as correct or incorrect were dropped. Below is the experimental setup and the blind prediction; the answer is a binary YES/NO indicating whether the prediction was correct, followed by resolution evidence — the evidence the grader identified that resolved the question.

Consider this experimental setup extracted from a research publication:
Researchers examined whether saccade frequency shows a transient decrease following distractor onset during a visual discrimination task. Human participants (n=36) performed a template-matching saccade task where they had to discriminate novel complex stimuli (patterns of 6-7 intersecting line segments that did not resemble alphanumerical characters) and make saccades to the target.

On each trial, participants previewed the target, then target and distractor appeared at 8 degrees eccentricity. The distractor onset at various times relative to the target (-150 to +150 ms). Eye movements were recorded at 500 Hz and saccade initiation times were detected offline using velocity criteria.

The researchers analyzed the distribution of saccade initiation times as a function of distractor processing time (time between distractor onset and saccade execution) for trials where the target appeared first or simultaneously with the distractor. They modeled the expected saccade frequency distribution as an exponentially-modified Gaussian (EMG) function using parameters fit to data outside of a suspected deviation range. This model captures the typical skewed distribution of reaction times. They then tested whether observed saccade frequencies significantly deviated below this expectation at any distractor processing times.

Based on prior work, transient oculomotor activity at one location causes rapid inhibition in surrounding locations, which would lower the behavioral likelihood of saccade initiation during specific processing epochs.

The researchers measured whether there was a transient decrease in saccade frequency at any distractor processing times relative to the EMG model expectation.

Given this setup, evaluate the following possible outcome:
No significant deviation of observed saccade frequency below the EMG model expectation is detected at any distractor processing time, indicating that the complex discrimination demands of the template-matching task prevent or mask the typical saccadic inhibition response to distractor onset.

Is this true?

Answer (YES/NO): NO